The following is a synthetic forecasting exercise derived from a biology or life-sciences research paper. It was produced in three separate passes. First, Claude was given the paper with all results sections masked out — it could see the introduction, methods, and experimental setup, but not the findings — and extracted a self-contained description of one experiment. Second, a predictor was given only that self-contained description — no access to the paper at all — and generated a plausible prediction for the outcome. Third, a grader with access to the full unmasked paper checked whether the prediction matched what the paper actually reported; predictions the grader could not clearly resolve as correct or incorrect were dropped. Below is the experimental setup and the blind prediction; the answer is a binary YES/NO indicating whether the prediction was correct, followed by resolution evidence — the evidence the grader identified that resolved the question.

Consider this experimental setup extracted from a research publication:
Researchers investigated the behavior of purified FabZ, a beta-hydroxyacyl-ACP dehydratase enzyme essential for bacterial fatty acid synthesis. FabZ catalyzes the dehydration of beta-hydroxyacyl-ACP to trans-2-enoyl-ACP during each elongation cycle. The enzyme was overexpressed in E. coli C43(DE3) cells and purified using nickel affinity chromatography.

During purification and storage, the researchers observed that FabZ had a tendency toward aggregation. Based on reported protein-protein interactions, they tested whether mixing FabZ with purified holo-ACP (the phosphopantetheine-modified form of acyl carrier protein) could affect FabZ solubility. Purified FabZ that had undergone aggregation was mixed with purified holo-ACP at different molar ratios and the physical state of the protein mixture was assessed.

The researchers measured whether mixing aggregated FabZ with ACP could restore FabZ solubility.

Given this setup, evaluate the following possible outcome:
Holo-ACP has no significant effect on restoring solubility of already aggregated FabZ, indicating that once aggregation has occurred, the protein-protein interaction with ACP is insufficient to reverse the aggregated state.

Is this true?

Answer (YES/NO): NO